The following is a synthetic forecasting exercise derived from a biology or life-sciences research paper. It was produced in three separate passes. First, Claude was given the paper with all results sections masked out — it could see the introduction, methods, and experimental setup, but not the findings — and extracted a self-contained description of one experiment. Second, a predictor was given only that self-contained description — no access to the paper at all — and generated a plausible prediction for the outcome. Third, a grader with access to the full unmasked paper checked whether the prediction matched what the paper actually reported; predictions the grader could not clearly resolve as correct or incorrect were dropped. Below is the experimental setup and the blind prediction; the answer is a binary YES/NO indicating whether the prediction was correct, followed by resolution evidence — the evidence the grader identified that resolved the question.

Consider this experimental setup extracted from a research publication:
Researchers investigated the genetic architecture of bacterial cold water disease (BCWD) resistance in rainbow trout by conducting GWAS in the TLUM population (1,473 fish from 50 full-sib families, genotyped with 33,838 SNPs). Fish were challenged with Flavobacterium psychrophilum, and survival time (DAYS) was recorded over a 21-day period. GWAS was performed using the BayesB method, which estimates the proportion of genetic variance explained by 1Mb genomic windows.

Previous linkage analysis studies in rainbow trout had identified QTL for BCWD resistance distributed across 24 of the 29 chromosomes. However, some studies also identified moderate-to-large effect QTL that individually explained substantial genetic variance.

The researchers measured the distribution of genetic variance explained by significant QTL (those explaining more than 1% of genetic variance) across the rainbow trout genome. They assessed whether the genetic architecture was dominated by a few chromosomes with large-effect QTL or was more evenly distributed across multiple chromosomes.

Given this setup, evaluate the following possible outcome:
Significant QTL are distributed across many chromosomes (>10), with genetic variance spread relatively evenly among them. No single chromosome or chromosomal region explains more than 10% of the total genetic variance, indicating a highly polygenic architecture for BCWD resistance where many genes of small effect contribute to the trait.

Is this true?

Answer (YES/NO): NO